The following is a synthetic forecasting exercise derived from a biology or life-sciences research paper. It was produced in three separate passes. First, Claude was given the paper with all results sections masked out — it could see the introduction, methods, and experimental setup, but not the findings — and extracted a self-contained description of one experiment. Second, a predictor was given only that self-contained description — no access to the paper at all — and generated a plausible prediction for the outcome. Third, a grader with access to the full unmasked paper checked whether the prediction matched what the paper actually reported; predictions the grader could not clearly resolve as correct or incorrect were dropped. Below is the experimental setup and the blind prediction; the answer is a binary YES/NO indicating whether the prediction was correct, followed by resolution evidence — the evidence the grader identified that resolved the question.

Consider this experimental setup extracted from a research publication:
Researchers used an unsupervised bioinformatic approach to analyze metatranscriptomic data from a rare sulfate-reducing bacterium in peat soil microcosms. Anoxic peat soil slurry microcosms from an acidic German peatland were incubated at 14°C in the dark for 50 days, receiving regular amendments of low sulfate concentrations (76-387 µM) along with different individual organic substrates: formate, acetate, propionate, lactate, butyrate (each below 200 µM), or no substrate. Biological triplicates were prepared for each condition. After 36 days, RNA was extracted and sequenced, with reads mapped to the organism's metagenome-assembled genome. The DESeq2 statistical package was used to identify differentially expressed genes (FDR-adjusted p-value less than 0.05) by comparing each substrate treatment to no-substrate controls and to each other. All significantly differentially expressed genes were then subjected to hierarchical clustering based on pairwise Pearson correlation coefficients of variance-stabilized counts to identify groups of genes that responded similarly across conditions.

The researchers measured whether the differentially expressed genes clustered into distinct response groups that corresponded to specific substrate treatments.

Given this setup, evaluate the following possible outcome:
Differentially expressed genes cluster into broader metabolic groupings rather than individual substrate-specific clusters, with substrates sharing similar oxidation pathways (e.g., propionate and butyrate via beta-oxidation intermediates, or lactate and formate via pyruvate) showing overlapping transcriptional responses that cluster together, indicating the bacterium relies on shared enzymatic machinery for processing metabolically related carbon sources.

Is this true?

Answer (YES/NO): NO